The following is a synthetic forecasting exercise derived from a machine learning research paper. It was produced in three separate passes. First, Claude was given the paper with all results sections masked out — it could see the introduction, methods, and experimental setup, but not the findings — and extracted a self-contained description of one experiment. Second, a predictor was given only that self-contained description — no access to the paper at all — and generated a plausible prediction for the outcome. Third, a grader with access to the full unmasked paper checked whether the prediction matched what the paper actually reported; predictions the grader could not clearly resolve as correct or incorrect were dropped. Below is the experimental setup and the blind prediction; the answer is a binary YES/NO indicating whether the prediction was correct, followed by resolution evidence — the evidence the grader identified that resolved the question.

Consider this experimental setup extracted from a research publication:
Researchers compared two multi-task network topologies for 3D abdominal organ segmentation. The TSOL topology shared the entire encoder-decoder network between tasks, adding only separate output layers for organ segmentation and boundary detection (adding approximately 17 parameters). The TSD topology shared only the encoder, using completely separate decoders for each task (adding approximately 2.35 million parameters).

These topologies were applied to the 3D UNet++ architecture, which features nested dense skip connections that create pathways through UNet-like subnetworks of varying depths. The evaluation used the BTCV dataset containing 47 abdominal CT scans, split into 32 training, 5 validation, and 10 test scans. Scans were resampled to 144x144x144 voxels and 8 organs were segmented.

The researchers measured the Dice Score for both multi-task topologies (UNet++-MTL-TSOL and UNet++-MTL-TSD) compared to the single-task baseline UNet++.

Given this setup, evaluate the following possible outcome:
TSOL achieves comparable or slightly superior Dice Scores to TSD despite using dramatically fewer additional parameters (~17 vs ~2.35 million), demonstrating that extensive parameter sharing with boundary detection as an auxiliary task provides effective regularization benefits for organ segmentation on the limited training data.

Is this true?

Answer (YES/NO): YES